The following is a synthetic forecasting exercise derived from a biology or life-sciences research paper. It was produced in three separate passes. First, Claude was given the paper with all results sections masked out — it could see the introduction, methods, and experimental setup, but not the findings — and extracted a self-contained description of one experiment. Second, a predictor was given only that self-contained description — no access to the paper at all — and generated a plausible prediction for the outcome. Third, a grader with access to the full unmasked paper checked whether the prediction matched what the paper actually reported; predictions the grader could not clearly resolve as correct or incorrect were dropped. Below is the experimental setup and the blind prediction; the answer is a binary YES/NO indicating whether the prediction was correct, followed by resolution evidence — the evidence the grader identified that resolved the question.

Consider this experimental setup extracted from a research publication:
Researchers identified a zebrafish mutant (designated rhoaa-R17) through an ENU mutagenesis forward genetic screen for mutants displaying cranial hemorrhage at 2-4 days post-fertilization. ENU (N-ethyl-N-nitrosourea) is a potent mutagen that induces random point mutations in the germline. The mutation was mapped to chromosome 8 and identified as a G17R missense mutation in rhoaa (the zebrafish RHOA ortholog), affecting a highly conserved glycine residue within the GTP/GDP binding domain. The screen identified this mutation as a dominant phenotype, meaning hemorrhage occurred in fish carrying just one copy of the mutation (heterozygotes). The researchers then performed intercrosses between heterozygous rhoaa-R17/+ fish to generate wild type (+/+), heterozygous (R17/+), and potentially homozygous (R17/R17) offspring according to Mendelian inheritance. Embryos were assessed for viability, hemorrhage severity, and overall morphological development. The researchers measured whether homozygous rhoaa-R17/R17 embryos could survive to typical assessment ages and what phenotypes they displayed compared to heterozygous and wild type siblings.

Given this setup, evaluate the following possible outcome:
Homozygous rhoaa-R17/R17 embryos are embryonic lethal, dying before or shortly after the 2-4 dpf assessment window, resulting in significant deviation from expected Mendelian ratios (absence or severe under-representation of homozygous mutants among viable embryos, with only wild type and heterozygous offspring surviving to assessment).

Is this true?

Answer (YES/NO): NO